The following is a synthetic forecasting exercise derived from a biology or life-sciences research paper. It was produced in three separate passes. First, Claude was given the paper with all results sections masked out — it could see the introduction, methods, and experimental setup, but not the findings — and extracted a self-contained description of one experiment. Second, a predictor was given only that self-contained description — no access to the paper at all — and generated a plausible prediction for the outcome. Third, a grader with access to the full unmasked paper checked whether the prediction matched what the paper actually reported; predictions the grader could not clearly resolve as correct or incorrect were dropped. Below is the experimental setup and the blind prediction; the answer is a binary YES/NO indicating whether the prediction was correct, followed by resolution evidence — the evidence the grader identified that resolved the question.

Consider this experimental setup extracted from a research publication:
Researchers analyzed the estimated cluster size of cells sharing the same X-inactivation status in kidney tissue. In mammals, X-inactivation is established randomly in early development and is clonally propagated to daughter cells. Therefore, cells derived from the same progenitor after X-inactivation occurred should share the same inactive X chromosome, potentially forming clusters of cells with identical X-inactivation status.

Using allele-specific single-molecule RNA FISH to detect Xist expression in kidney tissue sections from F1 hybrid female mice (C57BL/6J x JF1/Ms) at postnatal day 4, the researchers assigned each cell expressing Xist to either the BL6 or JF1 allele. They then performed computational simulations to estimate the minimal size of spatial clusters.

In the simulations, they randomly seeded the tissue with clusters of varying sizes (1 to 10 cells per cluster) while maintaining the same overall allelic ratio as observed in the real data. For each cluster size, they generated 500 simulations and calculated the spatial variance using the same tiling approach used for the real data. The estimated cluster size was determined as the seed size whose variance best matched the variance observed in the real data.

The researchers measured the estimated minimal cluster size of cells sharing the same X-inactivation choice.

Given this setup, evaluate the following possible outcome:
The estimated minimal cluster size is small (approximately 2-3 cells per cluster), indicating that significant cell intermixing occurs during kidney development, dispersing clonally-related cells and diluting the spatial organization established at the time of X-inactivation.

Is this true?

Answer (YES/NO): NO